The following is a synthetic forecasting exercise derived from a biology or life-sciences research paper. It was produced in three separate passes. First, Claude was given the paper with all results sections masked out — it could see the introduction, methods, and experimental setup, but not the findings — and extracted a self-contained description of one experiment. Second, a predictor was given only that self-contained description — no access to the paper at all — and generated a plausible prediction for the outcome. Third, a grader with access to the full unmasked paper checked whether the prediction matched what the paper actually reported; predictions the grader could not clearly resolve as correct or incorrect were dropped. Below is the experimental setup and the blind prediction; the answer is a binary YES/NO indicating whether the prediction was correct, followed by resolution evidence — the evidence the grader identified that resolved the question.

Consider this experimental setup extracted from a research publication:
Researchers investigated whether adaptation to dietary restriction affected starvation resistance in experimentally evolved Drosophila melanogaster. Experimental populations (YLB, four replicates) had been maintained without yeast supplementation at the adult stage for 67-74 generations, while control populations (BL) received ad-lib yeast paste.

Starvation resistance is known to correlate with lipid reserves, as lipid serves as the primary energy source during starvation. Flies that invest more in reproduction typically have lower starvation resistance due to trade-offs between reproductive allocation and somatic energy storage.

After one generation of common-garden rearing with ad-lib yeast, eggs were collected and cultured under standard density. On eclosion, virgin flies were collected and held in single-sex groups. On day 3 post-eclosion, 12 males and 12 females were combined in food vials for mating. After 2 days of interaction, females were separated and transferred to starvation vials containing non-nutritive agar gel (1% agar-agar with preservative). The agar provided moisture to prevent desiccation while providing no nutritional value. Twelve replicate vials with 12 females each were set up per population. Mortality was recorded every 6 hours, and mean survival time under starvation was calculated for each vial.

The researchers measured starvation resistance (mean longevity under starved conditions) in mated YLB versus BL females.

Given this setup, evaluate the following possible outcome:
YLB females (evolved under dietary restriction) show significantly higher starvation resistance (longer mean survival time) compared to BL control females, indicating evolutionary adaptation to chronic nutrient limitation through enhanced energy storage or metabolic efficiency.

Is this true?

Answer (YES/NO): NO